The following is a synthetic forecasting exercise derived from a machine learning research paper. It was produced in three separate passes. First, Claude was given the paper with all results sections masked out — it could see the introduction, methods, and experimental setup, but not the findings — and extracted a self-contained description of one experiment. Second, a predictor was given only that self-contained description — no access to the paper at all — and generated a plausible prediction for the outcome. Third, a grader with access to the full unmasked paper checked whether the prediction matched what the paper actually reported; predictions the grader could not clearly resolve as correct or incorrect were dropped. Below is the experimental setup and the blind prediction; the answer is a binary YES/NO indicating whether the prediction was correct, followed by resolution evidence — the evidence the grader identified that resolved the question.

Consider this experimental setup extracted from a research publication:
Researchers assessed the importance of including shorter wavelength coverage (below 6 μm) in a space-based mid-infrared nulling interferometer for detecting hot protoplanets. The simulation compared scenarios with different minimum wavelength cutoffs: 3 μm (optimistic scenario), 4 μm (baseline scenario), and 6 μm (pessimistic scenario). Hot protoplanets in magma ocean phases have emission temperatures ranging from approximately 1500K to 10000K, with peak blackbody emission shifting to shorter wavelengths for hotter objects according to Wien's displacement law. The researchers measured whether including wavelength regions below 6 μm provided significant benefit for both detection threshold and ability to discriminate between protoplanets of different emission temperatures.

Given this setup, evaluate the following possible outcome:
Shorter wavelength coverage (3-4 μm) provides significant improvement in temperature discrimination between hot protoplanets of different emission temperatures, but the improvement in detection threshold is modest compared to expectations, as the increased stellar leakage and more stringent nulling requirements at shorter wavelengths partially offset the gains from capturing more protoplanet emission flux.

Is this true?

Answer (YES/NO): NO